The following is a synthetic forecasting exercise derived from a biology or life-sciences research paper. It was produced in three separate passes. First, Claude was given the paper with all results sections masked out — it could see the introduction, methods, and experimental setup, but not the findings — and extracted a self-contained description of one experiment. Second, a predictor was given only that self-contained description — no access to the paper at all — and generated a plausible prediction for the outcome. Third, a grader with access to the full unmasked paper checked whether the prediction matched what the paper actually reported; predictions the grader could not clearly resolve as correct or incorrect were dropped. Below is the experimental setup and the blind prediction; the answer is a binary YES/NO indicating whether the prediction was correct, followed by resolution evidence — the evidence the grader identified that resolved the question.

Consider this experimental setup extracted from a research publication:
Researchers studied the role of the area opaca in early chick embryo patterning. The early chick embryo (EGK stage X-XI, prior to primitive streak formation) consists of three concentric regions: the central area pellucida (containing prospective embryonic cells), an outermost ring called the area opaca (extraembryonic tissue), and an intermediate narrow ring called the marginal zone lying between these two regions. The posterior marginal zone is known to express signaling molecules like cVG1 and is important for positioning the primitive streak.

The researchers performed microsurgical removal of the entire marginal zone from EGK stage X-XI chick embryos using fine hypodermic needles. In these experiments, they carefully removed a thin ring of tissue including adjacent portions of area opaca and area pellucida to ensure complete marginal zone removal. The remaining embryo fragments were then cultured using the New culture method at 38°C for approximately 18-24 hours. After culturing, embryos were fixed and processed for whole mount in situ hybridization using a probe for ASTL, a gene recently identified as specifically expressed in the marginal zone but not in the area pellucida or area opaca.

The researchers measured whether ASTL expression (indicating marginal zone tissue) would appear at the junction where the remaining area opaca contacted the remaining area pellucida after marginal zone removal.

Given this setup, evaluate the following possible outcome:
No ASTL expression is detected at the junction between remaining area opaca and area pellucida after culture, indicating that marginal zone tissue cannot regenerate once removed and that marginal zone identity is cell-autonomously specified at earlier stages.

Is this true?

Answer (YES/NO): NO